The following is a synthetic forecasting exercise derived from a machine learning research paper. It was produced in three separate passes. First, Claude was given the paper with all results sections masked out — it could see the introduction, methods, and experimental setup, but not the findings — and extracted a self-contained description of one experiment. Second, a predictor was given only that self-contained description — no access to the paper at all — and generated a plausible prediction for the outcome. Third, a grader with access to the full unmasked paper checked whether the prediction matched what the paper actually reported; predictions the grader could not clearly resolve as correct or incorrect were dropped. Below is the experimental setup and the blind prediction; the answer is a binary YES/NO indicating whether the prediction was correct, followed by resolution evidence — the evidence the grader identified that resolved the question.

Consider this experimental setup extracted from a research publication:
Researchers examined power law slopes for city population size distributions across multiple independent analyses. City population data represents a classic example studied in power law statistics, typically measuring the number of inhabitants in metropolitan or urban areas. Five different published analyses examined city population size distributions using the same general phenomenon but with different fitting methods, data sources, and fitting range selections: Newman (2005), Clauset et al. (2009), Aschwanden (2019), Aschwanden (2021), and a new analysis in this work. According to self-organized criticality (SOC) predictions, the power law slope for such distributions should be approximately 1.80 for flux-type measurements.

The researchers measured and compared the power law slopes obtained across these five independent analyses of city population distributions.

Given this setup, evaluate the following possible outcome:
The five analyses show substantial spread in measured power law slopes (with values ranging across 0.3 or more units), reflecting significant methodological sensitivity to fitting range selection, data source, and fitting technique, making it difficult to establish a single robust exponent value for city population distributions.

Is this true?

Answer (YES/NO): YES